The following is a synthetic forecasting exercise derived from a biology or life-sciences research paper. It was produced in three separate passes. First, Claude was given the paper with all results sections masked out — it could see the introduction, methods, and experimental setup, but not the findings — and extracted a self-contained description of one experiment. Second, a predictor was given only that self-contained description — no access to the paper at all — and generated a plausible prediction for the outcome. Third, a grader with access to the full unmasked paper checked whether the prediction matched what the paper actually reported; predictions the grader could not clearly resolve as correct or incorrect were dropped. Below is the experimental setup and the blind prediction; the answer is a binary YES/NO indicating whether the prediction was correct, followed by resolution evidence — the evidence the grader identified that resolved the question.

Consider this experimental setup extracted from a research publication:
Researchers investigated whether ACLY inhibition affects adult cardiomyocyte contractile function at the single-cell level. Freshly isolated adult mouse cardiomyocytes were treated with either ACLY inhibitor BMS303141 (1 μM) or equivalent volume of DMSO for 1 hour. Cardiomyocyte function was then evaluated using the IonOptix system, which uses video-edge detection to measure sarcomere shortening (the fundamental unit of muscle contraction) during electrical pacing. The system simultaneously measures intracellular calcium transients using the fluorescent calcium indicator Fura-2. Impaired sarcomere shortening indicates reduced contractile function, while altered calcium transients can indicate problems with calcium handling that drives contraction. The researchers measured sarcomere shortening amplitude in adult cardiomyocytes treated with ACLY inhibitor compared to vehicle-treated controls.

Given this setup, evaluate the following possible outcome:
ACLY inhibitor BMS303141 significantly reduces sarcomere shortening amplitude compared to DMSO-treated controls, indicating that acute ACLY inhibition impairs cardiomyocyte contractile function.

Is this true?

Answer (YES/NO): YES